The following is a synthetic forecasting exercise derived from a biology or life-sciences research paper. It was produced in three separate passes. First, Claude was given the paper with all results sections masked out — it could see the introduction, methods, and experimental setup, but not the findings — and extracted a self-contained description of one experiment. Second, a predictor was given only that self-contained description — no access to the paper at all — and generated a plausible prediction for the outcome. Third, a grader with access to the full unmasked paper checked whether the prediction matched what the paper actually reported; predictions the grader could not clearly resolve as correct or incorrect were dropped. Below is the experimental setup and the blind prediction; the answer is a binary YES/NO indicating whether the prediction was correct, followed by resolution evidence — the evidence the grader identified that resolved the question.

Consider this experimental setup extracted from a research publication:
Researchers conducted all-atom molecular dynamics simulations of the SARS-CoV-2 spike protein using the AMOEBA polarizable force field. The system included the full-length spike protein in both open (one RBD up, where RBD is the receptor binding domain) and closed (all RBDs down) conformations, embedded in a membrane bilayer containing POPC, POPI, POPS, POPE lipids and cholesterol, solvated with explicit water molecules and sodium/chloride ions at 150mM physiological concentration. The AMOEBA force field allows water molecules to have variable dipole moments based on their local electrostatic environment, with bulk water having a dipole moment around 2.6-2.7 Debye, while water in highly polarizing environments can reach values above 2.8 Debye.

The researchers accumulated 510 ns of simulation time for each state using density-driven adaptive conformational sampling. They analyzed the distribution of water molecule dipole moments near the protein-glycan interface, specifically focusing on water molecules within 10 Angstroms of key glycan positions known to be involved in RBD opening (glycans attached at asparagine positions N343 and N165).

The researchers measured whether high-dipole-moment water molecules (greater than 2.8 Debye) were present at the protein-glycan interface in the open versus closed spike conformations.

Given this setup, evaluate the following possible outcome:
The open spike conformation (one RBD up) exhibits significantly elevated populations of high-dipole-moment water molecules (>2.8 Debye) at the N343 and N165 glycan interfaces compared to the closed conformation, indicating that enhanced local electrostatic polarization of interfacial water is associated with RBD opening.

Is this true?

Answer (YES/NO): YES